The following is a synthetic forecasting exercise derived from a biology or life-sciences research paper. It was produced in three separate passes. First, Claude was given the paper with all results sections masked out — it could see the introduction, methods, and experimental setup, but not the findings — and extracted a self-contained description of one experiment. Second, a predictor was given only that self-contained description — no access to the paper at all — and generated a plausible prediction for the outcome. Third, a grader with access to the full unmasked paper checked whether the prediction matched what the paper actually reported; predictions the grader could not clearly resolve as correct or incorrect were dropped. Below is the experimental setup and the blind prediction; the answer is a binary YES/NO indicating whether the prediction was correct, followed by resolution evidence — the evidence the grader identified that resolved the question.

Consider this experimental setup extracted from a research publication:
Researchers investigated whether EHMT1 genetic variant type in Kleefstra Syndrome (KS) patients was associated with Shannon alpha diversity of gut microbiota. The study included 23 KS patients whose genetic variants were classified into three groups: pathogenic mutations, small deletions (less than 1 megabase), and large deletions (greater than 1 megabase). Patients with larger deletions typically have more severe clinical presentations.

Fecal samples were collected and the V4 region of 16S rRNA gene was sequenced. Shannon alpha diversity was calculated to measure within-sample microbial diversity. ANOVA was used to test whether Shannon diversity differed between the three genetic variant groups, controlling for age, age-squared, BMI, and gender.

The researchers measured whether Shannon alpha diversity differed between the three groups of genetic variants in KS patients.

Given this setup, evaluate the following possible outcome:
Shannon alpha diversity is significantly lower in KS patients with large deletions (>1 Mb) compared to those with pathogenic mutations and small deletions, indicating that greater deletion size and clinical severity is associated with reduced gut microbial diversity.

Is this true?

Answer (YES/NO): NO